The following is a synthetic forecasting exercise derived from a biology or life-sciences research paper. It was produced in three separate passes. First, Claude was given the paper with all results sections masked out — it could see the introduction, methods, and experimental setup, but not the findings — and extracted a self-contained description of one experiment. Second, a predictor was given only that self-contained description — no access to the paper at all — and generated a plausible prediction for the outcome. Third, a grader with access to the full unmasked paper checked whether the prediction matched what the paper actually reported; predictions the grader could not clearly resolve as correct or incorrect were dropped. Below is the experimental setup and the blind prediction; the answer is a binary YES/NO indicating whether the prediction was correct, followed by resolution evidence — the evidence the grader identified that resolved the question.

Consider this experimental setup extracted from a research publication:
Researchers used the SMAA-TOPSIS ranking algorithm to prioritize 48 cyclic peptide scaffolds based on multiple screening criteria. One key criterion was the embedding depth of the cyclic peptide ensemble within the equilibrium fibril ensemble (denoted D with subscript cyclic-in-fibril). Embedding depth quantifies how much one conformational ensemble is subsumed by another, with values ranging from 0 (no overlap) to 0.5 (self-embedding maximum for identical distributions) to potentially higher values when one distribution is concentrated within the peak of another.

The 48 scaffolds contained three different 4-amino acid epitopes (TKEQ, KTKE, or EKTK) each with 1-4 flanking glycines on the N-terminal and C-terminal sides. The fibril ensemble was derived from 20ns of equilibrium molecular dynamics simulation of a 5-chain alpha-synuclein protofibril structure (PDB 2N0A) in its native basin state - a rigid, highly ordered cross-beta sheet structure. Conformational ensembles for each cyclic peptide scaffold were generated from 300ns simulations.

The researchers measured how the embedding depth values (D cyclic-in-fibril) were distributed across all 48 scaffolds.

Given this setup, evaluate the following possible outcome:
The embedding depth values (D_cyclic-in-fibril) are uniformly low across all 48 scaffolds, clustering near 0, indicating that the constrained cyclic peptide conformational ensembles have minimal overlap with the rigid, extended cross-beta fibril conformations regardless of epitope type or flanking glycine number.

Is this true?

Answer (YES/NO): YES